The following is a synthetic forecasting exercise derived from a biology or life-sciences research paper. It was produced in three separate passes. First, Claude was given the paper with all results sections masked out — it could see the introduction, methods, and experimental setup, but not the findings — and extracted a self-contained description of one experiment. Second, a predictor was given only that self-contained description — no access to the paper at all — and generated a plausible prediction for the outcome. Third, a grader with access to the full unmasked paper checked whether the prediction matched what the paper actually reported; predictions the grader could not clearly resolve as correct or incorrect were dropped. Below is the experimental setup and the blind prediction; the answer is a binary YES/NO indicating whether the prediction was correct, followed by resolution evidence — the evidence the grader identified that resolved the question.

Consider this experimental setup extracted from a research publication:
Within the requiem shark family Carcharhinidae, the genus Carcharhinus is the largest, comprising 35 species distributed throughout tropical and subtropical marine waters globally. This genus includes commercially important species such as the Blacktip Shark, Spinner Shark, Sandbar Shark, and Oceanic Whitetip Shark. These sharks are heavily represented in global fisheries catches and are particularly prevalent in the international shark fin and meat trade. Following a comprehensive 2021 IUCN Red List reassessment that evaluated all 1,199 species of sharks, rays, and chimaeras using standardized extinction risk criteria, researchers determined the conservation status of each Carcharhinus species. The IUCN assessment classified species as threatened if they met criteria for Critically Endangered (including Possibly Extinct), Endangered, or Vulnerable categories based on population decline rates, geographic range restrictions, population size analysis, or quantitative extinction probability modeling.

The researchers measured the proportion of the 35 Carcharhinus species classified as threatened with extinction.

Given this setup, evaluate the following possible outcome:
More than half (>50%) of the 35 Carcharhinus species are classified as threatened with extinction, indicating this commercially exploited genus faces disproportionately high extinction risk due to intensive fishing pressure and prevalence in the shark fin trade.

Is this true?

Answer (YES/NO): YES